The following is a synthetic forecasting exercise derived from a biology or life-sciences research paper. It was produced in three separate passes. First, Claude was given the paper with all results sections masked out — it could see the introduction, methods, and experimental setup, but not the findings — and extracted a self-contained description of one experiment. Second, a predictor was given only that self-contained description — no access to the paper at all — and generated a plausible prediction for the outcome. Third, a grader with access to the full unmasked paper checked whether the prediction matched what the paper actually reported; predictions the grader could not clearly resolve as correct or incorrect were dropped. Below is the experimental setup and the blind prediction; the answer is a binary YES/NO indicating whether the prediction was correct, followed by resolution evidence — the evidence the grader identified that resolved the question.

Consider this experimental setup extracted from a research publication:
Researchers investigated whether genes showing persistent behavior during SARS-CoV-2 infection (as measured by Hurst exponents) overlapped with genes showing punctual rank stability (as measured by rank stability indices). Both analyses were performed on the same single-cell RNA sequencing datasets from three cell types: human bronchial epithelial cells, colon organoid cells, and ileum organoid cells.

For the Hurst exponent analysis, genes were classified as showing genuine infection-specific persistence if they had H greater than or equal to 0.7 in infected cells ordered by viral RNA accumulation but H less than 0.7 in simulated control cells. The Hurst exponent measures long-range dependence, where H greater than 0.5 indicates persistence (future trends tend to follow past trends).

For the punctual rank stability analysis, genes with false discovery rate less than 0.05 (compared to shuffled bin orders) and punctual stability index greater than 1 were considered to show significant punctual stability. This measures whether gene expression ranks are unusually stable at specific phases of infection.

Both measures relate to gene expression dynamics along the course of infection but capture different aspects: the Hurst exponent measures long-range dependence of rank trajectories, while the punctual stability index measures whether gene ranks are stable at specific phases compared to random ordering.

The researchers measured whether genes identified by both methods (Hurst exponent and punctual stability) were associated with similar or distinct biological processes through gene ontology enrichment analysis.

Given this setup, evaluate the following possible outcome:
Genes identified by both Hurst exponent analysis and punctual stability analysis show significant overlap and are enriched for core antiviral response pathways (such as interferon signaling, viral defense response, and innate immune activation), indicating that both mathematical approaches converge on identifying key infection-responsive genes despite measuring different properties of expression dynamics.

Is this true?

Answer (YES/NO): NO